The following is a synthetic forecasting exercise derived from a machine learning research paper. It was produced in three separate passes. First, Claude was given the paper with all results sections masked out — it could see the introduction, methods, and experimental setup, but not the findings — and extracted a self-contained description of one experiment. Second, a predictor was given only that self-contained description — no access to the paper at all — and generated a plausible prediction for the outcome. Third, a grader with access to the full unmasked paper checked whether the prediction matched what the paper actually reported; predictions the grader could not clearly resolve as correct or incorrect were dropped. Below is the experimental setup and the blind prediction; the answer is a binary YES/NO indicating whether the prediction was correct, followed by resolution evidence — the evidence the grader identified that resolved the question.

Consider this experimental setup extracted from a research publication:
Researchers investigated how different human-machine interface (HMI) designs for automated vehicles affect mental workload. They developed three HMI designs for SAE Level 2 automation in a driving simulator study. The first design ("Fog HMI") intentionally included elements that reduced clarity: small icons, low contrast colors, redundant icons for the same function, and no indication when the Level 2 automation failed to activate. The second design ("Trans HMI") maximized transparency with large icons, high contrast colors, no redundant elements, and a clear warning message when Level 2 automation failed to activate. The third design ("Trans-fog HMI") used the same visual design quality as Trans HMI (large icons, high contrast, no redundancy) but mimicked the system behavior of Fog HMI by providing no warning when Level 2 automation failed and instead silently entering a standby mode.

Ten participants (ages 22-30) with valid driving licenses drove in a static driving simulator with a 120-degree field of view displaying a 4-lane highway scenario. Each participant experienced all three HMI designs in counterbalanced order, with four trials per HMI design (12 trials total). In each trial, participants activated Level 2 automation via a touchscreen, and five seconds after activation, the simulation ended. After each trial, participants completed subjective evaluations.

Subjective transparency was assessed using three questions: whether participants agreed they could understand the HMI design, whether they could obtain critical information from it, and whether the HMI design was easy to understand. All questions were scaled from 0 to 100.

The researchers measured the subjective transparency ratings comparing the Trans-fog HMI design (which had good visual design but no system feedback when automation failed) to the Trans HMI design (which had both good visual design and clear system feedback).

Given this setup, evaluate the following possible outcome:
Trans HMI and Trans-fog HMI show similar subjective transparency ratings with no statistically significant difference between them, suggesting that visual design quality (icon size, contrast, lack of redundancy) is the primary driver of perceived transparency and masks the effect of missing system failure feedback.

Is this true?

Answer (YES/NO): YES